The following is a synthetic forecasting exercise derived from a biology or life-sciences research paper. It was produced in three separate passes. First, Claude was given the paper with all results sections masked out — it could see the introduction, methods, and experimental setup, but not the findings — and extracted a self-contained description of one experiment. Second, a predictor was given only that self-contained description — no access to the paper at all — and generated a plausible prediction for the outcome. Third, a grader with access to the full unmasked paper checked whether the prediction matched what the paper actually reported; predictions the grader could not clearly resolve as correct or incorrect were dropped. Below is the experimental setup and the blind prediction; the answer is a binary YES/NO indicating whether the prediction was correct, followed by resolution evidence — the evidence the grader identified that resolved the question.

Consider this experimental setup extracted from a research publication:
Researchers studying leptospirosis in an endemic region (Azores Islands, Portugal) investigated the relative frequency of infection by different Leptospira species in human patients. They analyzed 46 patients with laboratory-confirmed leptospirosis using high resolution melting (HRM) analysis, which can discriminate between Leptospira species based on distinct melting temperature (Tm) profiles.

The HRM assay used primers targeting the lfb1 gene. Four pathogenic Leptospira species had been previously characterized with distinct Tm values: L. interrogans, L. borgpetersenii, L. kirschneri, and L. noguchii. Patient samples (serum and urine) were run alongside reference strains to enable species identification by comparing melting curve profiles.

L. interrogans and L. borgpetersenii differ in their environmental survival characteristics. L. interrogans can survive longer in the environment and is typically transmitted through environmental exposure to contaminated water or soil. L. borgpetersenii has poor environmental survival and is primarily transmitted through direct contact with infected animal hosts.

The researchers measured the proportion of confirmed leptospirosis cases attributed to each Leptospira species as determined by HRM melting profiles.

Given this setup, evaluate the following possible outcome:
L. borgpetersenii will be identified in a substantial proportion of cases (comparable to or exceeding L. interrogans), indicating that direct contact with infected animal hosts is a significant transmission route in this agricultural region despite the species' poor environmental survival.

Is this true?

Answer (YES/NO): NO